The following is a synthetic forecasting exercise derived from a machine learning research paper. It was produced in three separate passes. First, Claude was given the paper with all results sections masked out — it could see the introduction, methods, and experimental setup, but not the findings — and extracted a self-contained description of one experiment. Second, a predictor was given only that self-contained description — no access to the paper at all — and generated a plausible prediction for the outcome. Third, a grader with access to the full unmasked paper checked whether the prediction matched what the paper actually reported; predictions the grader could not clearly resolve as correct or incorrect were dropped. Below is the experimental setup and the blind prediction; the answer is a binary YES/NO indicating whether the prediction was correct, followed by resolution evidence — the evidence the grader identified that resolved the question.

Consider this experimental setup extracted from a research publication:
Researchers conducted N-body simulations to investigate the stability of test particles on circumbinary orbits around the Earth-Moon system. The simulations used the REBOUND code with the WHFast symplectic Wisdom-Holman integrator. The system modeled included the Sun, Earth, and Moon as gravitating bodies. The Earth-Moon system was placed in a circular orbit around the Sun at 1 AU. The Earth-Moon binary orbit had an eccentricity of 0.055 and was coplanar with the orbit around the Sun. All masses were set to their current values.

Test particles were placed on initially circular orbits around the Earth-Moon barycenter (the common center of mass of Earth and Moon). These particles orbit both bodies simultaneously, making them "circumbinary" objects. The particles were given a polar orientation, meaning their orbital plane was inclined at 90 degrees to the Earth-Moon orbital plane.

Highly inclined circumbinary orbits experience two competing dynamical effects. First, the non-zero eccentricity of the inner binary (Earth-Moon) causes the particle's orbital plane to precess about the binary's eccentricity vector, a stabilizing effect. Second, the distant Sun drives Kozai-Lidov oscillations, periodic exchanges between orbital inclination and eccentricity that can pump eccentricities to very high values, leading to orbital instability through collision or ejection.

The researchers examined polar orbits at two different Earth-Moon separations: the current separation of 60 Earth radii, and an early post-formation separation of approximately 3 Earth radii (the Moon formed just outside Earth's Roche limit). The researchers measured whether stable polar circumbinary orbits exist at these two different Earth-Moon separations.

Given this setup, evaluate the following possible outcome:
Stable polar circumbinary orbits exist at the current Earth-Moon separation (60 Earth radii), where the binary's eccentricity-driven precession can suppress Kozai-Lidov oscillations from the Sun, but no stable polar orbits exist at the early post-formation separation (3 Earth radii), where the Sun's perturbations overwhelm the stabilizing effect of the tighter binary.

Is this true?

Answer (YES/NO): NO